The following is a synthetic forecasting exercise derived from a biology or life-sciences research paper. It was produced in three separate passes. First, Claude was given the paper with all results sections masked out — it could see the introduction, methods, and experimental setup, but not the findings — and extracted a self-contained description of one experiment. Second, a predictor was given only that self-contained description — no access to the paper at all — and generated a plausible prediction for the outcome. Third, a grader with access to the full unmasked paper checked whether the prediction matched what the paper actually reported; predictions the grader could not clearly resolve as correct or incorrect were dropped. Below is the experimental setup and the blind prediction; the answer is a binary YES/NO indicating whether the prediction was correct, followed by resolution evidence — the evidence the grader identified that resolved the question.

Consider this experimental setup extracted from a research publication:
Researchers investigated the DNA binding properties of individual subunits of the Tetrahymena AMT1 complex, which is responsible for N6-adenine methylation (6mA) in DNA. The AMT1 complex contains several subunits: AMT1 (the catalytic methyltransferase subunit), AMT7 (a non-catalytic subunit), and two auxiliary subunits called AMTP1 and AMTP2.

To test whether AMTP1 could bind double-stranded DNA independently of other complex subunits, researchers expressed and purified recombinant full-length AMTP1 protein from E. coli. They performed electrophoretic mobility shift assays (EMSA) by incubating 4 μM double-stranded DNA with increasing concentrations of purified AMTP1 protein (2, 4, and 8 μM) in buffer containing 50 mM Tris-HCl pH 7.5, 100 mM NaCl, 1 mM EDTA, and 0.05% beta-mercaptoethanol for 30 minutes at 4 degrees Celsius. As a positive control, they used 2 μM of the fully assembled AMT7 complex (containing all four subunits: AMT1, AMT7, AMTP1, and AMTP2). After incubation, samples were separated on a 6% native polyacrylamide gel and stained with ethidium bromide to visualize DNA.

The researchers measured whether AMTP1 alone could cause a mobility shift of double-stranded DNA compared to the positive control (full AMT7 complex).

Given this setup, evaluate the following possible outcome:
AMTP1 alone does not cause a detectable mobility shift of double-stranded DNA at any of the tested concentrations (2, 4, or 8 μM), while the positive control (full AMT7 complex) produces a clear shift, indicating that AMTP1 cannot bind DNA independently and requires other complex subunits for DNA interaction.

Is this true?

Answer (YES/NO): YES